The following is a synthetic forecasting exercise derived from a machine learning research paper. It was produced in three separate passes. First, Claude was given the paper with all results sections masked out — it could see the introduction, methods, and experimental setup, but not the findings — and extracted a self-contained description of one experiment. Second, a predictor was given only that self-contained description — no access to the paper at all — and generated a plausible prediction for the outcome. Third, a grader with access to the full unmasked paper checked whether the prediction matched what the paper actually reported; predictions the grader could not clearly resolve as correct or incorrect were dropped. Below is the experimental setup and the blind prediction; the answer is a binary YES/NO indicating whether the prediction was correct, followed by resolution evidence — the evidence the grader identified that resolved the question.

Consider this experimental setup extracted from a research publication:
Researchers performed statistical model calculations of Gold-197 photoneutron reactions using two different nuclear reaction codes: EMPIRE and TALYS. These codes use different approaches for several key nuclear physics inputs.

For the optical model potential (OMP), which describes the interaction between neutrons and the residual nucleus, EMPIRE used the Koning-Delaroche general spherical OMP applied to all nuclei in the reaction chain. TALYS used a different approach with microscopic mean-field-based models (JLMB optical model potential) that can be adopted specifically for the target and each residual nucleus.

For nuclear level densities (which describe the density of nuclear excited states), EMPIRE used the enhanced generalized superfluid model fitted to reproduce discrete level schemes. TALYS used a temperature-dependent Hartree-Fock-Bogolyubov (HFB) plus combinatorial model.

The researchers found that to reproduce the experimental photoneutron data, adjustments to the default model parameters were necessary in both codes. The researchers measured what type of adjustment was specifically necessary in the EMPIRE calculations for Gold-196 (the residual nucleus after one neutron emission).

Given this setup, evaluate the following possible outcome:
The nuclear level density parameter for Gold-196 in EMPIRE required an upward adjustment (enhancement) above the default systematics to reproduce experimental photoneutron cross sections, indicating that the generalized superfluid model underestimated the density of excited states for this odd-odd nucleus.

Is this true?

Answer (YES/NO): NO